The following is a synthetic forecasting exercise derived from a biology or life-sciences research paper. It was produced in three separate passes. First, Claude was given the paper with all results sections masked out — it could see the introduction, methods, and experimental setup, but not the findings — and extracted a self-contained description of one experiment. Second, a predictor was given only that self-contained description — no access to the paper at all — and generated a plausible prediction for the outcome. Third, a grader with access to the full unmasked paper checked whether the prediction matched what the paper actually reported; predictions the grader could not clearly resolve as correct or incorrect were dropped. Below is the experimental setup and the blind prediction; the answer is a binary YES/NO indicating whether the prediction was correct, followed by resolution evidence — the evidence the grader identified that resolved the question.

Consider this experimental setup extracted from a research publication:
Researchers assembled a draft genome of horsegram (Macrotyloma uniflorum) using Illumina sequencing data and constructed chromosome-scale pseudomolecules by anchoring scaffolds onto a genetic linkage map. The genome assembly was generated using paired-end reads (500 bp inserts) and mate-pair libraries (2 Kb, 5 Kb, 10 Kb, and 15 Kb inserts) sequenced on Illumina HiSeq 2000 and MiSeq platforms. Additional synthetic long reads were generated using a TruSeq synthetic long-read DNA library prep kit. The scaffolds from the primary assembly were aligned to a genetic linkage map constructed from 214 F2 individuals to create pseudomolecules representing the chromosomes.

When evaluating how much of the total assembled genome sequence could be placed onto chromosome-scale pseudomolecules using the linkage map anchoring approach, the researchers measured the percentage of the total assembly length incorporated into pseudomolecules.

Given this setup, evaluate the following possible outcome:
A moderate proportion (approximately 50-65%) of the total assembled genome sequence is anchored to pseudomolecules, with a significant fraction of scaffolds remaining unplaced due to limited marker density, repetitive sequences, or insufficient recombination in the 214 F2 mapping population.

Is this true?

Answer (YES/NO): NO